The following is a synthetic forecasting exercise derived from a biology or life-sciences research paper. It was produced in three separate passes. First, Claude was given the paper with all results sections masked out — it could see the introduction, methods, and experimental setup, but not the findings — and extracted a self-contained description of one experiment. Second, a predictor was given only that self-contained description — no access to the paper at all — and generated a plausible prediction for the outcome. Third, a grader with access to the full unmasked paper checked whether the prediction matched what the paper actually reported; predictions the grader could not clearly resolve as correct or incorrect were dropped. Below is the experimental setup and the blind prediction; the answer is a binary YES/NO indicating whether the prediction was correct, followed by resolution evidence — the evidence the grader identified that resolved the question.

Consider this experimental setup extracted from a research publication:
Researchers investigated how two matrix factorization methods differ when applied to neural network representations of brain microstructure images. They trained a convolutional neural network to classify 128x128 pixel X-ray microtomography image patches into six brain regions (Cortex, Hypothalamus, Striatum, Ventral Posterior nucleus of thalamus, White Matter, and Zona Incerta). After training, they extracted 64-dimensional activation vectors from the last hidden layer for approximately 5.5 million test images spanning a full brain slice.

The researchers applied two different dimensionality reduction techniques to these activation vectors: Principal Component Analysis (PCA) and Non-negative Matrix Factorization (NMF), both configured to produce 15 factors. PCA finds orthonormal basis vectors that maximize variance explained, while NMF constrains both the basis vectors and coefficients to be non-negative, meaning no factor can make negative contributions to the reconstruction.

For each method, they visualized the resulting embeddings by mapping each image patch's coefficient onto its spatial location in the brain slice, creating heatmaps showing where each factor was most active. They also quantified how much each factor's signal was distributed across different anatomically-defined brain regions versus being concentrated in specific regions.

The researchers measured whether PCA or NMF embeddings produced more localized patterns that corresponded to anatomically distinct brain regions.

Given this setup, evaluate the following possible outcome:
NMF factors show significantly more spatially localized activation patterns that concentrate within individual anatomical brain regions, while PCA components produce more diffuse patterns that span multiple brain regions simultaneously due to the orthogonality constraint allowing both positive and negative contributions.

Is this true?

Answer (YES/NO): YES